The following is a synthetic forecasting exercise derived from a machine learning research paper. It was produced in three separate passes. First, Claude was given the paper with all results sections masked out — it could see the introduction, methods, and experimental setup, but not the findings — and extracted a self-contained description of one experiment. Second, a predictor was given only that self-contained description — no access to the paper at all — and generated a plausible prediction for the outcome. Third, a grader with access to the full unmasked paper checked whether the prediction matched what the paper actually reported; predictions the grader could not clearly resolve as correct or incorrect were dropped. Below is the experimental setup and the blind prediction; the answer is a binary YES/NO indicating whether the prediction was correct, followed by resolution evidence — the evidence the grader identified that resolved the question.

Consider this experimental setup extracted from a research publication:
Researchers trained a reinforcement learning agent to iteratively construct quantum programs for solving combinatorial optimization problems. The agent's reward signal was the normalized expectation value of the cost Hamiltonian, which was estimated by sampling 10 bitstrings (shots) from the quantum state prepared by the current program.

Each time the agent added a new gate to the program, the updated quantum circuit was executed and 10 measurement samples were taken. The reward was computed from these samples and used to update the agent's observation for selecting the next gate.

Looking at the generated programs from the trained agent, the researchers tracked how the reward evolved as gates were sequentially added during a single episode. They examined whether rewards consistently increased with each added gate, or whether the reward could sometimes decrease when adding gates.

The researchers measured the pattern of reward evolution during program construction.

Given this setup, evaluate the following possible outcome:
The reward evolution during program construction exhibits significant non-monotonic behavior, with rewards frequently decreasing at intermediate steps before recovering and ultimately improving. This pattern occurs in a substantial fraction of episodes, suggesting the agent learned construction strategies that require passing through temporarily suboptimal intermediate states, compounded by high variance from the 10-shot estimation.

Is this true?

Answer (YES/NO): YES